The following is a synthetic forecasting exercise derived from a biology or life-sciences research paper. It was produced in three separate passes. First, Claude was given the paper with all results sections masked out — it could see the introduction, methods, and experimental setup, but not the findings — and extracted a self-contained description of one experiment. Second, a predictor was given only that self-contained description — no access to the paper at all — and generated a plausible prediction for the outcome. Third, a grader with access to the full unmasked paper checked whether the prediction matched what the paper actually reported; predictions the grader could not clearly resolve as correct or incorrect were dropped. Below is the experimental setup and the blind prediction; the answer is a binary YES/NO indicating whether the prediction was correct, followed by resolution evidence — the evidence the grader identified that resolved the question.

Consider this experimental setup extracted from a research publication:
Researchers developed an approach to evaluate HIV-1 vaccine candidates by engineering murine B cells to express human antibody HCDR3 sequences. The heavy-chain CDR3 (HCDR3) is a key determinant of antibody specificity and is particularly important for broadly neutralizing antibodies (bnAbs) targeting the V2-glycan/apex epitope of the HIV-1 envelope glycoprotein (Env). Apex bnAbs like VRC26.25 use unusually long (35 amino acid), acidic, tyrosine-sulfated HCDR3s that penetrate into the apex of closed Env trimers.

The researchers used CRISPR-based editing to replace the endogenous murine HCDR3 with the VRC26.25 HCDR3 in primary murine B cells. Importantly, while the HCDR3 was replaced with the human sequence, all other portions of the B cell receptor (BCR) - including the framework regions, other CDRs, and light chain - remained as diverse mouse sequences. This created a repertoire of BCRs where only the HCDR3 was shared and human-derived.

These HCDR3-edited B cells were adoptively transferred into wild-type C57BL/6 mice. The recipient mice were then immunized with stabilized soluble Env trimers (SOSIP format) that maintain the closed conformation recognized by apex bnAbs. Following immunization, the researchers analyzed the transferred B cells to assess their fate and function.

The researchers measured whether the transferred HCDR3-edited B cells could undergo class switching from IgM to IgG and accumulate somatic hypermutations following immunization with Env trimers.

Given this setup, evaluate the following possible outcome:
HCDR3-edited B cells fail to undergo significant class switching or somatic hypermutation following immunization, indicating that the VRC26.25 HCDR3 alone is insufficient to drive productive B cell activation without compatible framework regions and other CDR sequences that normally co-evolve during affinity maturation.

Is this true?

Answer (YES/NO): NO